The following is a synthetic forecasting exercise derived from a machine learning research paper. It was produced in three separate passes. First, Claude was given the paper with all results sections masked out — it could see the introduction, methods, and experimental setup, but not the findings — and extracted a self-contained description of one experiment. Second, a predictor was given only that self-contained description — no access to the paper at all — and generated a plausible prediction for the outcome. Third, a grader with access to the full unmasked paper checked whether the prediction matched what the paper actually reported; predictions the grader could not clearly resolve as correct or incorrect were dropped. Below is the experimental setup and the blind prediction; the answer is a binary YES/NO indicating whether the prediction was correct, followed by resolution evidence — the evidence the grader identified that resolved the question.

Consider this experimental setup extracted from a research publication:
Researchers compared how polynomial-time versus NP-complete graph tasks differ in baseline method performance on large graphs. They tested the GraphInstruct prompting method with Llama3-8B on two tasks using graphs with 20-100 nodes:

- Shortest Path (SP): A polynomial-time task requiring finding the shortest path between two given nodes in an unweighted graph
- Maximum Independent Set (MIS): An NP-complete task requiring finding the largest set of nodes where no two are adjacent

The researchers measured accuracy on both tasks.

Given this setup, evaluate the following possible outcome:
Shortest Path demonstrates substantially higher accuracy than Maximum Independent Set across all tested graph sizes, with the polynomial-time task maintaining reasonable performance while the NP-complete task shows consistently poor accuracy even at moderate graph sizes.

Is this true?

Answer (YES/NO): YES